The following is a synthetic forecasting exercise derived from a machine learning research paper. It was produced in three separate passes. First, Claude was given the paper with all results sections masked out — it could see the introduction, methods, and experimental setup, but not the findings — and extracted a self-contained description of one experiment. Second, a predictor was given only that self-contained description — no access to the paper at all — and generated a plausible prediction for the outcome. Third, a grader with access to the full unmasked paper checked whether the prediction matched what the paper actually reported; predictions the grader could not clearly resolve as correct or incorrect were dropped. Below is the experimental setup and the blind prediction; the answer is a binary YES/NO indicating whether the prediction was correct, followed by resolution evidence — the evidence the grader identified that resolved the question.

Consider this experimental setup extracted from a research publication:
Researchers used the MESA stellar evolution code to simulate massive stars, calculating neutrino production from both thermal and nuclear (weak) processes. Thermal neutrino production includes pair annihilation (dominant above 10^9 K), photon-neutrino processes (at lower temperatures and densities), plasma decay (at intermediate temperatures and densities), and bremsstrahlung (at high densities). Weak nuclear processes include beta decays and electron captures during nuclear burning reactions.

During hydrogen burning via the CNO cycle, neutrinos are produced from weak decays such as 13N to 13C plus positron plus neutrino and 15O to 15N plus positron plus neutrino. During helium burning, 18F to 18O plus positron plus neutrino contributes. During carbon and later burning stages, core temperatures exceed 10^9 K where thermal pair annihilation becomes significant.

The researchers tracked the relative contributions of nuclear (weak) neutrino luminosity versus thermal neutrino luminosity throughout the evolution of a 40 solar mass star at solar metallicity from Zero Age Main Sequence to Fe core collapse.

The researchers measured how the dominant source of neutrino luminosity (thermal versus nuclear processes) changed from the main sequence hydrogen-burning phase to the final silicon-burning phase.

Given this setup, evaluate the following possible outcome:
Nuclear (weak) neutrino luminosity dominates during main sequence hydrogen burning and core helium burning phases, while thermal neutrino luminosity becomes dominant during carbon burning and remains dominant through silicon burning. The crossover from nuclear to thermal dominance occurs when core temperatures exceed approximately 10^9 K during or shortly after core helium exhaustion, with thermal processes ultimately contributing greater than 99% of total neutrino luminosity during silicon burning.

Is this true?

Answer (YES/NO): NO